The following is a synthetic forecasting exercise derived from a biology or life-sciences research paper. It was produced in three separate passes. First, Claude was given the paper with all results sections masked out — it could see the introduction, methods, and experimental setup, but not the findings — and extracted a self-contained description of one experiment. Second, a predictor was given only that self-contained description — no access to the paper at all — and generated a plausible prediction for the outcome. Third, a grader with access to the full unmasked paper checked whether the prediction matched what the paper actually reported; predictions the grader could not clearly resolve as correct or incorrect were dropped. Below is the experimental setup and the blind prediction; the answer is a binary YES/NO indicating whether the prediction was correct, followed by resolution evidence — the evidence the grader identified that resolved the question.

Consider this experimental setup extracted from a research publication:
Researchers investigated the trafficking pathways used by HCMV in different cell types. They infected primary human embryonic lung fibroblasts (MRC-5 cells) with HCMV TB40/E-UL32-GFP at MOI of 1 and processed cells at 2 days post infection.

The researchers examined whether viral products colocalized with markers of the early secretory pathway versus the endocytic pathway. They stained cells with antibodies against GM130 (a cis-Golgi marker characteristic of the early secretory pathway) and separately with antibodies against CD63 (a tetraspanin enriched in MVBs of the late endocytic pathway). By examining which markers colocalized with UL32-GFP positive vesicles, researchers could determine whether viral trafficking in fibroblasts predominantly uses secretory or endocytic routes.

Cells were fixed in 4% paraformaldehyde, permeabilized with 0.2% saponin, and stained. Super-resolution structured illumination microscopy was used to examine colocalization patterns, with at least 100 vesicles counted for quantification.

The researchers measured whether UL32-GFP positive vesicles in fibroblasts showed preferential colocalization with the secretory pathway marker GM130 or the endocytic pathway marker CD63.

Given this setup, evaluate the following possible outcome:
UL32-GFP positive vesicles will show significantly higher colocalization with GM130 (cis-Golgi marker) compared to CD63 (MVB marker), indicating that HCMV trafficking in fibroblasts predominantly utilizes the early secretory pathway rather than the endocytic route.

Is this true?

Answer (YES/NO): NO